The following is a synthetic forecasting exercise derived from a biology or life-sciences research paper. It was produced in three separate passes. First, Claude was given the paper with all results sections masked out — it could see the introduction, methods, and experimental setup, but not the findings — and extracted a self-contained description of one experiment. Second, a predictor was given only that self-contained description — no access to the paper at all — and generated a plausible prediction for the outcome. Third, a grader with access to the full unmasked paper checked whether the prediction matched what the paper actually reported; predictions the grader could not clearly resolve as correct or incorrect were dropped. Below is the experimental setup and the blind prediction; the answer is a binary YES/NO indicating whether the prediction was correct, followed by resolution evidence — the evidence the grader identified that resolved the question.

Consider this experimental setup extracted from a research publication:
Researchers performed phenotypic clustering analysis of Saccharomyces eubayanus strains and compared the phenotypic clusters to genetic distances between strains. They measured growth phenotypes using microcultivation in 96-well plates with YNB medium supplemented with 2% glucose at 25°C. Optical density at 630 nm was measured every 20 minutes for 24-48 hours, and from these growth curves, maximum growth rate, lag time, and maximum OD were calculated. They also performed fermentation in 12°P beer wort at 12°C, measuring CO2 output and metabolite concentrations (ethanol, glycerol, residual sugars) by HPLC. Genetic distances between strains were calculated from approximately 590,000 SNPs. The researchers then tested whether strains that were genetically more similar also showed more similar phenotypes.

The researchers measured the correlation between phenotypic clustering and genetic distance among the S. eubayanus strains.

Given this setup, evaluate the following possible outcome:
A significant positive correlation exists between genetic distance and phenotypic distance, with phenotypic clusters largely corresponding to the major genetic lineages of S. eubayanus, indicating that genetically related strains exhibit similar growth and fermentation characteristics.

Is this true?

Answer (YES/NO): NO